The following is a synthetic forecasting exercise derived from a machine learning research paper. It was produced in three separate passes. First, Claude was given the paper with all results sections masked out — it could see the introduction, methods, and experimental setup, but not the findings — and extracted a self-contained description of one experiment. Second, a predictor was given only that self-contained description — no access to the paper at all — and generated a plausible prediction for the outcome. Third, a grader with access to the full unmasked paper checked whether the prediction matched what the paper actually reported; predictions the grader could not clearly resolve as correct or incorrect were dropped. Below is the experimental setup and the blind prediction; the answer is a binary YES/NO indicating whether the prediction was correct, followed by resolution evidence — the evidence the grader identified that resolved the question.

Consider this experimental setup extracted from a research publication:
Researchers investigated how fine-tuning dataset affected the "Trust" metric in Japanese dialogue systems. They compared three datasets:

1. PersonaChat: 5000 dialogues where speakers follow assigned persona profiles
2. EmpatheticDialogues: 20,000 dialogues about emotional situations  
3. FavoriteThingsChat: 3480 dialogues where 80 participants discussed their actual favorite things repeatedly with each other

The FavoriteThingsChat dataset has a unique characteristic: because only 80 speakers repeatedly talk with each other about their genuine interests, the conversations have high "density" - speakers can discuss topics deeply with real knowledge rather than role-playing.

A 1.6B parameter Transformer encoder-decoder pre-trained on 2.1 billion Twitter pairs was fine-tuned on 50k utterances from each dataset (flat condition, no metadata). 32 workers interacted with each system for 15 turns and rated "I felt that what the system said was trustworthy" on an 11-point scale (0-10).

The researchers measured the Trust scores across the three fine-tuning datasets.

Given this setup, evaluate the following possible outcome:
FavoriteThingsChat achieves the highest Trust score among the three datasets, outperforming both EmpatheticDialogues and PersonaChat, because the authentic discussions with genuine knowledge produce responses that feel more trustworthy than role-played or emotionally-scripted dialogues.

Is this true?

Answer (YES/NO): YES